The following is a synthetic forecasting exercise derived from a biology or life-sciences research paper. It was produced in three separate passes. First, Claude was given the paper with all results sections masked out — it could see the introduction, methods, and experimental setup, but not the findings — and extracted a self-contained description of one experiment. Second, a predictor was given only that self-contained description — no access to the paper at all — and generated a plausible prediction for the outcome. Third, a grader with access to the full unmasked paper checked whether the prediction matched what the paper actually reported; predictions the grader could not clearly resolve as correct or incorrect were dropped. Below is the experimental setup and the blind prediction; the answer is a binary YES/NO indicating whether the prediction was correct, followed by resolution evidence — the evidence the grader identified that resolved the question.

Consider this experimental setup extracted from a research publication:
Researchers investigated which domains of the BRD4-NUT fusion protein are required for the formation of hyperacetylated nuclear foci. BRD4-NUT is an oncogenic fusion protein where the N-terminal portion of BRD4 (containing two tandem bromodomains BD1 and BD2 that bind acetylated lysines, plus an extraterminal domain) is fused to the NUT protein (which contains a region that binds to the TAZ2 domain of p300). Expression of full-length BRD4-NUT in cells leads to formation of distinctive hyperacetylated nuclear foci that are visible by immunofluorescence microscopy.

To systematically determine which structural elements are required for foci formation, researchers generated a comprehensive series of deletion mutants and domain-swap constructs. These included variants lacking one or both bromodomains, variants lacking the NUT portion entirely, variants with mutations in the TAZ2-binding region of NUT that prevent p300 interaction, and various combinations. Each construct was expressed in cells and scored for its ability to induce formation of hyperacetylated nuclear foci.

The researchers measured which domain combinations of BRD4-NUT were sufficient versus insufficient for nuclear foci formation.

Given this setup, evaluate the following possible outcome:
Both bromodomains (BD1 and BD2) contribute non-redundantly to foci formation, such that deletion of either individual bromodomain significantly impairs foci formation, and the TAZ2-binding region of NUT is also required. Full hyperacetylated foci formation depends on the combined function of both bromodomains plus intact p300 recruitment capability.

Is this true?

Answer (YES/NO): NO